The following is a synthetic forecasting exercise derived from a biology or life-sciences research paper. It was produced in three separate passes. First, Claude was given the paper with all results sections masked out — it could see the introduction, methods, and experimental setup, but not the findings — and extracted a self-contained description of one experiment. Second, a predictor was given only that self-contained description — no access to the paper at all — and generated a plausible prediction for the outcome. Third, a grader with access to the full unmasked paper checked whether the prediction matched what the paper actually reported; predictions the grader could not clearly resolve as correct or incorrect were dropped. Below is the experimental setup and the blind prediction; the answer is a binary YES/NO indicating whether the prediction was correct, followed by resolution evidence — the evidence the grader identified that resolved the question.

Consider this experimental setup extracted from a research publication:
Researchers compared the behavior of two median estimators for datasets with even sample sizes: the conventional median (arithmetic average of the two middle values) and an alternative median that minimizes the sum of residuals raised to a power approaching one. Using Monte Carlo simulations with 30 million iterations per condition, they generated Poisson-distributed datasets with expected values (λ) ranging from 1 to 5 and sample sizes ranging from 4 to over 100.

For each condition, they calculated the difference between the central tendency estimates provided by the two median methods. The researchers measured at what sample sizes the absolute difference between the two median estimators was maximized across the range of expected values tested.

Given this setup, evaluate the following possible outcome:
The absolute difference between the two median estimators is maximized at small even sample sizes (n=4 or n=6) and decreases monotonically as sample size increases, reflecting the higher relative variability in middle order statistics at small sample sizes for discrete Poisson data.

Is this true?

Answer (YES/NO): YES